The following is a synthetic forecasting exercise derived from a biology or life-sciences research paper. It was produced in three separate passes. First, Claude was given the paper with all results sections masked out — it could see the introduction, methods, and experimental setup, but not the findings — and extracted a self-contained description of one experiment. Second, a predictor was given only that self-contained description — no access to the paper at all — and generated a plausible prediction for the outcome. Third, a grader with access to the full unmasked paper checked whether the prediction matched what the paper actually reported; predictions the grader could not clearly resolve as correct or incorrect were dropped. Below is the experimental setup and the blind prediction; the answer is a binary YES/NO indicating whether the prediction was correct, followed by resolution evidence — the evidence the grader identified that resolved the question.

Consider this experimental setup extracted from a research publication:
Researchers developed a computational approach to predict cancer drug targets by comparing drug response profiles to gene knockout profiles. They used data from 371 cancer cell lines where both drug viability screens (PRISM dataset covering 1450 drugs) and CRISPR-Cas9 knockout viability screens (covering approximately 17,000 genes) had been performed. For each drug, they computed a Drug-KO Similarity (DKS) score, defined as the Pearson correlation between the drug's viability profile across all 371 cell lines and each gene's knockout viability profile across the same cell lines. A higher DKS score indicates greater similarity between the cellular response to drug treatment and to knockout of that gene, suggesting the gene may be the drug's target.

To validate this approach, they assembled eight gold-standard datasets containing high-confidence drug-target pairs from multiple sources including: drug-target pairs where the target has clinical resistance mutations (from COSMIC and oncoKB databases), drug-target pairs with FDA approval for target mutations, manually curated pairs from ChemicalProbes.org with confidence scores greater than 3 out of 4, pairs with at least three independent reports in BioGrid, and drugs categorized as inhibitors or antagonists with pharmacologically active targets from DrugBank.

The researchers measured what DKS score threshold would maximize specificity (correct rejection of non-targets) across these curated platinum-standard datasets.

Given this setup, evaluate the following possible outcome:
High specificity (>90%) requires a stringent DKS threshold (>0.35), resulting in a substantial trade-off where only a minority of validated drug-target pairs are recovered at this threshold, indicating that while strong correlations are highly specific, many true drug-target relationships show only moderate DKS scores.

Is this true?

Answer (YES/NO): NO